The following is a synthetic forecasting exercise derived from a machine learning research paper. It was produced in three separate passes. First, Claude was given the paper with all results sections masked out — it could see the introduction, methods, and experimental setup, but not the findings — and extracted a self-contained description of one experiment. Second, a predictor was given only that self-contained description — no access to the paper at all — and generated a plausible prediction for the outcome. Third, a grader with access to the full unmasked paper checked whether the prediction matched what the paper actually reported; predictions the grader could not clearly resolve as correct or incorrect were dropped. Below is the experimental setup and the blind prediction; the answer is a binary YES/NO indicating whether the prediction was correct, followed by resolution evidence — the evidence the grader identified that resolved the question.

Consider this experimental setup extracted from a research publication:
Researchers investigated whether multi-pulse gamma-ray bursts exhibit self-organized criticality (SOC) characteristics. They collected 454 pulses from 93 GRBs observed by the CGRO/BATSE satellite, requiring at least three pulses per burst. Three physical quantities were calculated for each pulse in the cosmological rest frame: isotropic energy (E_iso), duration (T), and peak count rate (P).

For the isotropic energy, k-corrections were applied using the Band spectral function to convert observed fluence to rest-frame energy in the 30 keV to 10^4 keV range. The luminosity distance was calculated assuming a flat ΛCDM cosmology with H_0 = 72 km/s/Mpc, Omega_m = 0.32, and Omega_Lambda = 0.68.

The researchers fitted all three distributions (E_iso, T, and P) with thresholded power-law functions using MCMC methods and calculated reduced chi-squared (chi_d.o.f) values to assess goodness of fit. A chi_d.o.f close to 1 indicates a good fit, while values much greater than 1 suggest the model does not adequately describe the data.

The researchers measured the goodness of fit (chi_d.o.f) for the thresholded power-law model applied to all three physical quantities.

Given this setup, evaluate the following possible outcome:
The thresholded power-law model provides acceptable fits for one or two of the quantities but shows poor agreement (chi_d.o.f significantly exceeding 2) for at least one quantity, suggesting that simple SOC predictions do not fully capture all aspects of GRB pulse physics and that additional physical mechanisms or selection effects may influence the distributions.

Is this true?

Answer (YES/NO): NO